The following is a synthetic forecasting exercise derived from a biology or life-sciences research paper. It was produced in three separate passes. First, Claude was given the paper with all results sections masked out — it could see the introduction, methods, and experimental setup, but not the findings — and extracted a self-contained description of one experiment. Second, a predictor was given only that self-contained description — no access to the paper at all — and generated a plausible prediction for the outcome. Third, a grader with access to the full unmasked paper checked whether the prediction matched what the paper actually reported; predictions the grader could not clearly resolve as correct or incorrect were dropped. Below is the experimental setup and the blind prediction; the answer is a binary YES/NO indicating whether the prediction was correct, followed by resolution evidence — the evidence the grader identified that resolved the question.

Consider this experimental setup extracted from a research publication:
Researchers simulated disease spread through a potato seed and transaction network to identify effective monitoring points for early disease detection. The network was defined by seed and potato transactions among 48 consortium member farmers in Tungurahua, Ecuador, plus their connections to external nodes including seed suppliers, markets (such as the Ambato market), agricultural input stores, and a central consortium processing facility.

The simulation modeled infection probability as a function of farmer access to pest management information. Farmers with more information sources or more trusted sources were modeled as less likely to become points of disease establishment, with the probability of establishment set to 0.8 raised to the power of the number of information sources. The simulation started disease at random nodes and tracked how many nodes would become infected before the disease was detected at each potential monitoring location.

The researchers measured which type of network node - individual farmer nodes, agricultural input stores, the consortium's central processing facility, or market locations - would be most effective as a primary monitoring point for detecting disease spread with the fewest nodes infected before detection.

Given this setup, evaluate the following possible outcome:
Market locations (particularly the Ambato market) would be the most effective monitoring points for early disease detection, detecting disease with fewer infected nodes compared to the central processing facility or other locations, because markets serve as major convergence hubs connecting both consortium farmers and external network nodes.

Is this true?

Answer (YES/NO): NO